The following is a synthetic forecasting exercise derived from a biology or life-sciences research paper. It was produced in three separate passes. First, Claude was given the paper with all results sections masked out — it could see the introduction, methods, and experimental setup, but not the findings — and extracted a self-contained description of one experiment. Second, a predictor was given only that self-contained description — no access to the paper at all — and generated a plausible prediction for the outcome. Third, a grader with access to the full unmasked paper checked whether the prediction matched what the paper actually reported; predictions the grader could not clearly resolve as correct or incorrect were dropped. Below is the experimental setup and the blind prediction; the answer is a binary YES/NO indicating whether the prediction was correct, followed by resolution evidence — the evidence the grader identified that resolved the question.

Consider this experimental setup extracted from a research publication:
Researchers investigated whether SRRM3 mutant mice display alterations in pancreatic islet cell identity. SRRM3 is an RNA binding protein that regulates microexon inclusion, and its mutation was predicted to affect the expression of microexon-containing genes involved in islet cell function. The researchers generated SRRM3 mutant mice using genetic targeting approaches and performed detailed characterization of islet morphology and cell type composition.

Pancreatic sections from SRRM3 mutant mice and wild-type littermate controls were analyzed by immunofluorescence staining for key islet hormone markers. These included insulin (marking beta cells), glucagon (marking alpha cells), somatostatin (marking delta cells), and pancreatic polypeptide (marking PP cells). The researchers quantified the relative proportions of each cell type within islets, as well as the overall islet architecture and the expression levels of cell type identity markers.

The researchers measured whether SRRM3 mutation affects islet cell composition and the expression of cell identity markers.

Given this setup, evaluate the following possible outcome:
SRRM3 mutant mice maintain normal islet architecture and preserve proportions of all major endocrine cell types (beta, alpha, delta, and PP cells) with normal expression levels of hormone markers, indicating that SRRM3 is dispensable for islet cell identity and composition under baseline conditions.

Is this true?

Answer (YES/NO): NO